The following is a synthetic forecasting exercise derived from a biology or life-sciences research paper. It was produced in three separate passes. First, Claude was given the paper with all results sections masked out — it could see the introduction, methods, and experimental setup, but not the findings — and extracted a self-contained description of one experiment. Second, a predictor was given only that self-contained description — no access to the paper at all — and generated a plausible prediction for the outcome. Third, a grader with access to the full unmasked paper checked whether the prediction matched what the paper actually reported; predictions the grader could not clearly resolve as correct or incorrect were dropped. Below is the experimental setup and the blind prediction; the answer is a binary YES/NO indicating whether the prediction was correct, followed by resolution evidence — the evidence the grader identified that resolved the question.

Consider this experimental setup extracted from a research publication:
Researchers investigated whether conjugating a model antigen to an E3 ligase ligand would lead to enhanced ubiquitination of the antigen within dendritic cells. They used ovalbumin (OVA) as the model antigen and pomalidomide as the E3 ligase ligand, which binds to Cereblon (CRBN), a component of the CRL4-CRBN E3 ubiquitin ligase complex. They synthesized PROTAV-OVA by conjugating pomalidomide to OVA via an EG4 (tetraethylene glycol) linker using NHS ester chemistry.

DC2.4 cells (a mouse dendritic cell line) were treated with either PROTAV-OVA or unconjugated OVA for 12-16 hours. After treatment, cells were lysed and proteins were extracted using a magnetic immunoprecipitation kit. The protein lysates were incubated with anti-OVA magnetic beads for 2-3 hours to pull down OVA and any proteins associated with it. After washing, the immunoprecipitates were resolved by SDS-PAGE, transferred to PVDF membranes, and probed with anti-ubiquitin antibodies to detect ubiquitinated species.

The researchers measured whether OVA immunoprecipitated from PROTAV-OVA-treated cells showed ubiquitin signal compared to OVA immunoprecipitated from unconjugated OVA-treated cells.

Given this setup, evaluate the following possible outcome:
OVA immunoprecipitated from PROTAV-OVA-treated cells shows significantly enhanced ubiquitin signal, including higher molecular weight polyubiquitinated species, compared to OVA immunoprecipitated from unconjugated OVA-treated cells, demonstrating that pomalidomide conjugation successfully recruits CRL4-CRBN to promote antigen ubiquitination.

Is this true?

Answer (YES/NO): YES